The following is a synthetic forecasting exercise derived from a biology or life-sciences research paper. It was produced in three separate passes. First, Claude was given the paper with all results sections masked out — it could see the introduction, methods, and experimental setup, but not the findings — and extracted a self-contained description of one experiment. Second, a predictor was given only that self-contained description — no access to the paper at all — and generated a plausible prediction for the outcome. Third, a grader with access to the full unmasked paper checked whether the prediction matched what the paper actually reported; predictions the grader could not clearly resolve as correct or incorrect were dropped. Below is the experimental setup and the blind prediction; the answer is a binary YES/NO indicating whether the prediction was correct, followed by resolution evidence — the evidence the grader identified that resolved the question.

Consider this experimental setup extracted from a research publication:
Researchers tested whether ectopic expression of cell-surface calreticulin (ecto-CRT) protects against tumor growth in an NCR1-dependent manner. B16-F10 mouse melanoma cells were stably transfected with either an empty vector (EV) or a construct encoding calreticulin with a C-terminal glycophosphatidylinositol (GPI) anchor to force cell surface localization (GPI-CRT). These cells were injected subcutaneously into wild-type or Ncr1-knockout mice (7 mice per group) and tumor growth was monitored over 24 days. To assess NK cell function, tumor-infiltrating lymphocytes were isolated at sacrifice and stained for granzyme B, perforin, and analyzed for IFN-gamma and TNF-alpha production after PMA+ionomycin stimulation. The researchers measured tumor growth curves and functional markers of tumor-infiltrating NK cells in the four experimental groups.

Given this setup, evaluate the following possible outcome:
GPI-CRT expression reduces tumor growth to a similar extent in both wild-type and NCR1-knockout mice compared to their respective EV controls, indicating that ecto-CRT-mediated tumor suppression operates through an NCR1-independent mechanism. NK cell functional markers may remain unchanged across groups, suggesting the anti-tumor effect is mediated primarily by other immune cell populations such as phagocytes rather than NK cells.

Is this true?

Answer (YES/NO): NO